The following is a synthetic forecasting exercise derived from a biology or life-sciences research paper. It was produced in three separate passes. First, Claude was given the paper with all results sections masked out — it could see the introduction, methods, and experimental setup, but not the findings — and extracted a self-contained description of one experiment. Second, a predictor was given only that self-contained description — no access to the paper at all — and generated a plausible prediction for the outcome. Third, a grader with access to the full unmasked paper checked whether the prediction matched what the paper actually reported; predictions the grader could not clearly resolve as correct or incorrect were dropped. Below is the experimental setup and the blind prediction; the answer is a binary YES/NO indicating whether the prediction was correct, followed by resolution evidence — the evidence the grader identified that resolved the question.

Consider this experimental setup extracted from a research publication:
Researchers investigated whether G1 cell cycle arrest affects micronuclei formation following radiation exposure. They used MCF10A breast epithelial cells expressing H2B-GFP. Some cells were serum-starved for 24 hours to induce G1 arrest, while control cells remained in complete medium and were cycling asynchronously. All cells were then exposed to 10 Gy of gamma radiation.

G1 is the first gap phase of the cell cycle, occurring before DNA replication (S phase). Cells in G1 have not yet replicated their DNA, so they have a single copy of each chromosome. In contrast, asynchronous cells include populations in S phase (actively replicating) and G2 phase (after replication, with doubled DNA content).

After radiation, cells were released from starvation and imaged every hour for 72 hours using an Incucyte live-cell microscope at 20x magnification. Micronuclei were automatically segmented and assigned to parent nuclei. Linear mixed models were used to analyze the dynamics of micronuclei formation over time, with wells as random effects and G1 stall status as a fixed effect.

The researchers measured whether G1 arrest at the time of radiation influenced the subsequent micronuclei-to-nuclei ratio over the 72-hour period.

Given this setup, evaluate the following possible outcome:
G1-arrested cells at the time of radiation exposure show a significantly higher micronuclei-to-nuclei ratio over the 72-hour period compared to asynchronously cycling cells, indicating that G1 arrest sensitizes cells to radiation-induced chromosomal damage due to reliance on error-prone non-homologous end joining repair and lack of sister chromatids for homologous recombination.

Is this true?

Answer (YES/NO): YES